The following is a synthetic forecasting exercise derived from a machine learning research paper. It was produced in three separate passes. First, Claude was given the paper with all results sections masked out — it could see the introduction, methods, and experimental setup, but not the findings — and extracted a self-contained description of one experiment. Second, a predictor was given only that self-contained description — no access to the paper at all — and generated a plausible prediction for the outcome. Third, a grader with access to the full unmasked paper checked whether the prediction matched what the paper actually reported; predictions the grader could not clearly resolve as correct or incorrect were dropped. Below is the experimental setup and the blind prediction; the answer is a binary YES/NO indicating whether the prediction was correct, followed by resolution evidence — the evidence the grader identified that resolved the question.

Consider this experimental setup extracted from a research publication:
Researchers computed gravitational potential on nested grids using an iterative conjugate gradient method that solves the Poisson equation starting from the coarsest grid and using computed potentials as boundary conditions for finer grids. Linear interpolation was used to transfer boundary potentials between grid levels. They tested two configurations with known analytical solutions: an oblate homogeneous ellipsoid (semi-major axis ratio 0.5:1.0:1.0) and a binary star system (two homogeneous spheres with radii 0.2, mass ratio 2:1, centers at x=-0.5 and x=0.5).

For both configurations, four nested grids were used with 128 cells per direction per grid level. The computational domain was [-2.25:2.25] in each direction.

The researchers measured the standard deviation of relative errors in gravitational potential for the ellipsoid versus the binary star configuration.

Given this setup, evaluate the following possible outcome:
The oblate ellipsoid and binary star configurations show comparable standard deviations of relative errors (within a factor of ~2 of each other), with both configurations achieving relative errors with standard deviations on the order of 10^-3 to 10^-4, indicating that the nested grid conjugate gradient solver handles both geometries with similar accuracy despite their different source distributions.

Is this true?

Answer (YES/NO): NO